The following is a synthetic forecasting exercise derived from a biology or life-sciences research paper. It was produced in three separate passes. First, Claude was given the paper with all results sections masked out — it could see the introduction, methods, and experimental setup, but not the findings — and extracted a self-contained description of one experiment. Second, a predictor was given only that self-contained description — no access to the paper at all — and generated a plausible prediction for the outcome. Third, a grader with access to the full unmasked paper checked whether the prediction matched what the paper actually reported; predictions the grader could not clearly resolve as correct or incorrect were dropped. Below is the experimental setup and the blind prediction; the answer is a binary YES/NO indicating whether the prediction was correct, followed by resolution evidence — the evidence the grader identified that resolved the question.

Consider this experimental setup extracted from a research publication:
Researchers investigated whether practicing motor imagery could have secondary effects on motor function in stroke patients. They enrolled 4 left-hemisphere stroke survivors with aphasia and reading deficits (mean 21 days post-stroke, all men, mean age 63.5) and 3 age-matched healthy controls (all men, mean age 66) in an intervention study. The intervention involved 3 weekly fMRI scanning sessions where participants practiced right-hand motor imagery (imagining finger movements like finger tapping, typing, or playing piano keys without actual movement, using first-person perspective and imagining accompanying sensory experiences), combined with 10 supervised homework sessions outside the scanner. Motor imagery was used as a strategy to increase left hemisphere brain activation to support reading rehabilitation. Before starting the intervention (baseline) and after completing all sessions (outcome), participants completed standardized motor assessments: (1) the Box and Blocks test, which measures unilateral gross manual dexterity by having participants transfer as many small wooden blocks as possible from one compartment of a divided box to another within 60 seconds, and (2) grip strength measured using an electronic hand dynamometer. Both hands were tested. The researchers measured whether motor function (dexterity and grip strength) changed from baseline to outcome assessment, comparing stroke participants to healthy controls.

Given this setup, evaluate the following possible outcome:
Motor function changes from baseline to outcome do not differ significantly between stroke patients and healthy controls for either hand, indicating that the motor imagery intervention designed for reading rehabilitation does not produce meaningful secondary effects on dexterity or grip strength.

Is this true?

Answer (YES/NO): YES